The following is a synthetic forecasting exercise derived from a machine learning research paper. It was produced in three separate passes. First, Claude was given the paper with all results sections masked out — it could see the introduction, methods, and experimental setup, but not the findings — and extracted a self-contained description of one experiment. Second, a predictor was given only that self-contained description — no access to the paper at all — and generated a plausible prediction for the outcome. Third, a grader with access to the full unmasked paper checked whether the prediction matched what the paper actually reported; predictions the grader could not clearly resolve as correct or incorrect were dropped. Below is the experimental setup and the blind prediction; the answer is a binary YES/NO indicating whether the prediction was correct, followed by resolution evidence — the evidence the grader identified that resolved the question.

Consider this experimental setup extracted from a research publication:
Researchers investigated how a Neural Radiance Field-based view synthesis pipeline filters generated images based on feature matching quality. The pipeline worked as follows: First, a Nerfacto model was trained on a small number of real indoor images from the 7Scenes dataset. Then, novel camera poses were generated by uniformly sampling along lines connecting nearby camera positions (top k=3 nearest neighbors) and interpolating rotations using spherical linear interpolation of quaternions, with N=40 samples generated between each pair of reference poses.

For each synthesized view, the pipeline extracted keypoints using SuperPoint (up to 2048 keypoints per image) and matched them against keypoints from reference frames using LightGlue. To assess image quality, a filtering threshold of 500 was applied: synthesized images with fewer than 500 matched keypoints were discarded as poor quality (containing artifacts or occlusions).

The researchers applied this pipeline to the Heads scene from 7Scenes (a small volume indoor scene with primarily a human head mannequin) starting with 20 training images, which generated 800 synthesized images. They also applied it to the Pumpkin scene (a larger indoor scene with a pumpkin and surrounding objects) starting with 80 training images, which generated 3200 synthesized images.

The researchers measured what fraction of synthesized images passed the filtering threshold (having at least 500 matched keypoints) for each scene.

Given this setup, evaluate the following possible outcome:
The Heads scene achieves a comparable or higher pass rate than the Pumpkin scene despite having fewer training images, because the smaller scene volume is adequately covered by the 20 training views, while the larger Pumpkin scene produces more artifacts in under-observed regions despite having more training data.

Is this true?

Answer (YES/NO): NO